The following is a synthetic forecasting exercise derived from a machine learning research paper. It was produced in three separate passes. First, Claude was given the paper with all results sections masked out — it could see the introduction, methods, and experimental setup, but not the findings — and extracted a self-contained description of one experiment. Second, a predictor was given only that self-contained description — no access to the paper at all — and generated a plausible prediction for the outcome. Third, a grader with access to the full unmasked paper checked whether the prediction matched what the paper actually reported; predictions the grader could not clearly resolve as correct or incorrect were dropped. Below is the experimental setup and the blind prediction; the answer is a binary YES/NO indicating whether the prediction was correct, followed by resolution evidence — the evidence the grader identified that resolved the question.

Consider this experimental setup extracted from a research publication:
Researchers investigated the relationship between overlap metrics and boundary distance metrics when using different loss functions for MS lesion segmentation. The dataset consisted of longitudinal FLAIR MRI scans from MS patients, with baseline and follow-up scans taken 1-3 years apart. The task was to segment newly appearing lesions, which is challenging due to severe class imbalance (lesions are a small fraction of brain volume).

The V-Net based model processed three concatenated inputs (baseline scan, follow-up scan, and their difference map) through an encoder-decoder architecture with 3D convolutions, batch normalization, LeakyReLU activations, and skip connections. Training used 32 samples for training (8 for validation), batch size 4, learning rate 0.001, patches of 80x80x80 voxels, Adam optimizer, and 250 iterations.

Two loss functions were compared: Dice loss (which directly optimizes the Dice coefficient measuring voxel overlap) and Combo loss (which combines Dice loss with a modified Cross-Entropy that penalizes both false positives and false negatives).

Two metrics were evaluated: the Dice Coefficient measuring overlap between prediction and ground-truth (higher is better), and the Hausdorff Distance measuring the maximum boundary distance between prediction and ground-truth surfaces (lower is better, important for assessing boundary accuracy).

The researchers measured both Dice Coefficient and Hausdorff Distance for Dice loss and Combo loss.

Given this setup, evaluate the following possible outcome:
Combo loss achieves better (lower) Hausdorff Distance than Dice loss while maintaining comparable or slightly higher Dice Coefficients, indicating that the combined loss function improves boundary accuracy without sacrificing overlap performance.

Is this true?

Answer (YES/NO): NO